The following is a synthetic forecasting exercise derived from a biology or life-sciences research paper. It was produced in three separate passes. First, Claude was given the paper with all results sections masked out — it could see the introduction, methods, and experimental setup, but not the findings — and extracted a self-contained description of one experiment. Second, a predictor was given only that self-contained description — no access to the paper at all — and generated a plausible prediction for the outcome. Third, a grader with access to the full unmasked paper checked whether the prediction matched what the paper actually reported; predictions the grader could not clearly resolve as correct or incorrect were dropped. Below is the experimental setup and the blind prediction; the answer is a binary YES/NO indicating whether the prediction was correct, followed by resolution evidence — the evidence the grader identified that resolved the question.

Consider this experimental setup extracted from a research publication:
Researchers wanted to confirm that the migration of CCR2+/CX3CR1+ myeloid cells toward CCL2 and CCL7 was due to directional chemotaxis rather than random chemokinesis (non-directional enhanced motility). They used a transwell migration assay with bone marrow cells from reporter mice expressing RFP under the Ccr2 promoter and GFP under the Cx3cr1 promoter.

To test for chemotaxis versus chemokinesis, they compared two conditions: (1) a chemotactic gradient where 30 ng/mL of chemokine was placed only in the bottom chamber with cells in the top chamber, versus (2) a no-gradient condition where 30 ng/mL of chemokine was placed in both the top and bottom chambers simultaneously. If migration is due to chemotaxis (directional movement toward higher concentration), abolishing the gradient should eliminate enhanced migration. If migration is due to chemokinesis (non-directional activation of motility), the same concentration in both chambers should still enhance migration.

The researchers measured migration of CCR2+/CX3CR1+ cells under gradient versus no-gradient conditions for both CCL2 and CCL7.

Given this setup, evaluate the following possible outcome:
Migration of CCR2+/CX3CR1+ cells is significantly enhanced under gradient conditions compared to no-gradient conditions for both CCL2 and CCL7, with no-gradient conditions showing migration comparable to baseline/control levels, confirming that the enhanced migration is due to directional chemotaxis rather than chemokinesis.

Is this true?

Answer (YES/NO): YES